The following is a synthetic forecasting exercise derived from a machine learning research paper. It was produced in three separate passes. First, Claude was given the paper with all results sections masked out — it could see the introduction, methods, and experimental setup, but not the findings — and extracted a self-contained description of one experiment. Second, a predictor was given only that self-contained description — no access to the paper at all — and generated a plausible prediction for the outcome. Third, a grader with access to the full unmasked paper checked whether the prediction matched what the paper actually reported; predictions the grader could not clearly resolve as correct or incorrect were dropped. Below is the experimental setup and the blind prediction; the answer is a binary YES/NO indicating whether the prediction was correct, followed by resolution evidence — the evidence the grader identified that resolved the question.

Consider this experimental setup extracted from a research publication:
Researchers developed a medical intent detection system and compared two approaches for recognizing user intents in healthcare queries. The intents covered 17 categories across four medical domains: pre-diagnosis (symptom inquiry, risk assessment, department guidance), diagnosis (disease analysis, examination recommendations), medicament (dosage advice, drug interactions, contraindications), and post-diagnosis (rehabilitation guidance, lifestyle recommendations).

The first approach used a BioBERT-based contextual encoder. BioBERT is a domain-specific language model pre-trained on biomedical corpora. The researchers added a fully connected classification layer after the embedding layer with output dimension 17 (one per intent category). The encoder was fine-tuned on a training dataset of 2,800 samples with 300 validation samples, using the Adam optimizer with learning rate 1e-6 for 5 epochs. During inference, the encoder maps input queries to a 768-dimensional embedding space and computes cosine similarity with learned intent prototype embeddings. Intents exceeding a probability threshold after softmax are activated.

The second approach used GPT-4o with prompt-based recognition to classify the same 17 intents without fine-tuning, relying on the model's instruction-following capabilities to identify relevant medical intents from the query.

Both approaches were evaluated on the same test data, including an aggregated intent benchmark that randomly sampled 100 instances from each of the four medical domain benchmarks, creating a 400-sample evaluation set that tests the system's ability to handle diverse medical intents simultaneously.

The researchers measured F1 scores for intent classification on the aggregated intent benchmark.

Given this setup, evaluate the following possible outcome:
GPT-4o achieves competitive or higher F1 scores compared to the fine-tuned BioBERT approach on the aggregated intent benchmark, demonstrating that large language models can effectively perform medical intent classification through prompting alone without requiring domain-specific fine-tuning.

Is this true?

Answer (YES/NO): NO